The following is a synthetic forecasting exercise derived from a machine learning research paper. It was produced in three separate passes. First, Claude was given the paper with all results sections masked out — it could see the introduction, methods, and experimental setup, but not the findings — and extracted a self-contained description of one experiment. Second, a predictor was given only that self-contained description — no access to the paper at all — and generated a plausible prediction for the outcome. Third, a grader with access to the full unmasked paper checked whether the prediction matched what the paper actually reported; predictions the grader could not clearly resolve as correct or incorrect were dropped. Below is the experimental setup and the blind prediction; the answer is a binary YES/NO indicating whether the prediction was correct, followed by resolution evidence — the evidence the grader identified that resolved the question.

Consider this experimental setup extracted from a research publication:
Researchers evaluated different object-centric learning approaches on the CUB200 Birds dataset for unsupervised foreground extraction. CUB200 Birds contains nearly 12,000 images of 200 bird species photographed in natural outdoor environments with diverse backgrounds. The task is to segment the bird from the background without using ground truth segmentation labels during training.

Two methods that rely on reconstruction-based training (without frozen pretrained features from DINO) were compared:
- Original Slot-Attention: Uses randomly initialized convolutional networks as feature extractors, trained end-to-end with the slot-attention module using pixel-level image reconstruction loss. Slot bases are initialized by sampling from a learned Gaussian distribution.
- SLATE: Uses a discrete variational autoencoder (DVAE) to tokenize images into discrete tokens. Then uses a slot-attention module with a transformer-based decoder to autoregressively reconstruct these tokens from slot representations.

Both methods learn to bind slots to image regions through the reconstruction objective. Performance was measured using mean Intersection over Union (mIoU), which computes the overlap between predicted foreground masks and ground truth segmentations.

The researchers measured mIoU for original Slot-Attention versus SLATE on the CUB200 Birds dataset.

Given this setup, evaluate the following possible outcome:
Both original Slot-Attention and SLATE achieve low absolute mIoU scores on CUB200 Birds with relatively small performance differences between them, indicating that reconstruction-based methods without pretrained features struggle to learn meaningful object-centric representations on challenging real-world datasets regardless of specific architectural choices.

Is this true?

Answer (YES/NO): YES